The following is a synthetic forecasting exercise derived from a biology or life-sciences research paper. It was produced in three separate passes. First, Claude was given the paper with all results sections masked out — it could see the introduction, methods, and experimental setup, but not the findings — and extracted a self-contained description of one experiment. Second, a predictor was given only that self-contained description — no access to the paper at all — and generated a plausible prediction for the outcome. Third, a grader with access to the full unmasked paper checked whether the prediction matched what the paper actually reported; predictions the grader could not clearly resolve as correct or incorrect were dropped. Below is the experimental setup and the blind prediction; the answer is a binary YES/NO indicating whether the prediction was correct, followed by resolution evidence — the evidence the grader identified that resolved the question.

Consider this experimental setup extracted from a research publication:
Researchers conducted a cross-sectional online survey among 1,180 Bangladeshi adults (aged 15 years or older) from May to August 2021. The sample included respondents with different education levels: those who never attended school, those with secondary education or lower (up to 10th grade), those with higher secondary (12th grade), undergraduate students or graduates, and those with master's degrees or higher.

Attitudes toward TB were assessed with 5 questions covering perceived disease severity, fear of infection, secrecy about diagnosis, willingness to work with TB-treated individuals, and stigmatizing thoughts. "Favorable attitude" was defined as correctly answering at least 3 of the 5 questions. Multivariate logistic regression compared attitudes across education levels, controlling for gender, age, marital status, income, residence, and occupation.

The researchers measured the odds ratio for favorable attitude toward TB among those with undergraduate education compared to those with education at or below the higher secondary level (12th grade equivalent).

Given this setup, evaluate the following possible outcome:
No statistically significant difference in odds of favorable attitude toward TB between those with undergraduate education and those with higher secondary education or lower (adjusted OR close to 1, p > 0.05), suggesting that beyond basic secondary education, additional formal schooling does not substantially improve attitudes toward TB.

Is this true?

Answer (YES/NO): NO